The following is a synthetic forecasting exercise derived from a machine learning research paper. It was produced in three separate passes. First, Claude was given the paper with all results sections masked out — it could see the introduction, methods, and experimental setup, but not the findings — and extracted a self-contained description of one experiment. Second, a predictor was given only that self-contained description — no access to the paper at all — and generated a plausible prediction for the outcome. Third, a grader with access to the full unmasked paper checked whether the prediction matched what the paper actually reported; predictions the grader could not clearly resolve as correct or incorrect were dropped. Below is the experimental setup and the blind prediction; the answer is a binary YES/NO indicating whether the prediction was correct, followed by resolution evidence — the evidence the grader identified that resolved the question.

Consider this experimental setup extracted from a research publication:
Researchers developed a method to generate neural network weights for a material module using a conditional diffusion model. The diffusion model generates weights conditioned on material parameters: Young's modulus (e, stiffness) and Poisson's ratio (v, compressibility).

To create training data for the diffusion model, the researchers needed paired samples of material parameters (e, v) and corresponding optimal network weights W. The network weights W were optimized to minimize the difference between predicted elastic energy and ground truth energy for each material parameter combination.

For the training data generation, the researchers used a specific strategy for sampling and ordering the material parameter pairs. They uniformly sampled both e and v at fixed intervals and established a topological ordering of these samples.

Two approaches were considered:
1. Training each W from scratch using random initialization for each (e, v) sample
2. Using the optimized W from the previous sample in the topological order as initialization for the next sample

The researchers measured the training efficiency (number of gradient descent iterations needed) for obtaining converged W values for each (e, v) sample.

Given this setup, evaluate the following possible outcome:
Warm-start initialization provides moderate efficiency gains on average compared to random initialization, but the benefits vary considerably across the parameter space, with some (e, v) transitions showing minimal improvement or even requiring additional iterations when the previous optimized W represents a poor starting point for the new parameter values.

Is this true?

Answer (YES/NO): NO